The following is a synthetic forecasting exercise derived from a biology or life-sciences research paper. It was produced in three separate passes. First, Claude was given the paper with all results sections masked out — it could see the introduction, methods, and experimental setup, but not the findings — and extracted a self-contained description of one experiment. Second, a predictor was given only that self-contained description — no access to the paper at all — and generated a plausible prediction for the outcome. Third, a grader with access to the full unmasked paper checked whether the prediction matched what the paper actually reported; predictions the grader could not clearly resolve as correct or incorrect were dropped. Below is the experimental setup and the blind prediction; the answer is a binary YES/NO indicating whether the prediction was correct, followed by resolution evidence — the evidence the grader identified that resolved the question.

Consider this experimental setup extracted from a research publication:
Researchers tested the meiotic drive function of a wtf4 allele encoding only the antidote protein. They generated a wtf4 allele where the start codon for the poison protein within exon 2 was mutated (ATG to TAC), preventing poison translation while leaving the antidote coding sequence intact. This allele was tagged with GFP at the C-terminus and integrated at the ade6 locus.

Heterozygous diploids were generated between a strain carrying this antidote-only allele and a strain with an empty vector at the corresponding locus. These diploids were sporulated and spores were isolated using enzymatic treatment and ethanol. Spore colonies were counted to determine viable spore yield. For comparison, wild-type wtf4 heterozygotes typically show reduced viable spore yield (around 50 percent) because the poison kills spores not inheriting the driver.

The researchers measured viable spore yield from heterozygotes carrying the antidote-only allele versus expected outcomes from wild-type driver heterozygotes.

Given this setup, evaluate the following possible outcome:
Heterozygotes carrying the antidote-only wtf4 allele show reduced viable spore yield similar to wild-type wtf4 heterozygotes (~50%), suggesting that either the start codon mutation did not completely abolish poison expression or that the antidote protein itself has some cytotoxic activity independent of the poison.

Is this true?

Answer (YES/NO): NO